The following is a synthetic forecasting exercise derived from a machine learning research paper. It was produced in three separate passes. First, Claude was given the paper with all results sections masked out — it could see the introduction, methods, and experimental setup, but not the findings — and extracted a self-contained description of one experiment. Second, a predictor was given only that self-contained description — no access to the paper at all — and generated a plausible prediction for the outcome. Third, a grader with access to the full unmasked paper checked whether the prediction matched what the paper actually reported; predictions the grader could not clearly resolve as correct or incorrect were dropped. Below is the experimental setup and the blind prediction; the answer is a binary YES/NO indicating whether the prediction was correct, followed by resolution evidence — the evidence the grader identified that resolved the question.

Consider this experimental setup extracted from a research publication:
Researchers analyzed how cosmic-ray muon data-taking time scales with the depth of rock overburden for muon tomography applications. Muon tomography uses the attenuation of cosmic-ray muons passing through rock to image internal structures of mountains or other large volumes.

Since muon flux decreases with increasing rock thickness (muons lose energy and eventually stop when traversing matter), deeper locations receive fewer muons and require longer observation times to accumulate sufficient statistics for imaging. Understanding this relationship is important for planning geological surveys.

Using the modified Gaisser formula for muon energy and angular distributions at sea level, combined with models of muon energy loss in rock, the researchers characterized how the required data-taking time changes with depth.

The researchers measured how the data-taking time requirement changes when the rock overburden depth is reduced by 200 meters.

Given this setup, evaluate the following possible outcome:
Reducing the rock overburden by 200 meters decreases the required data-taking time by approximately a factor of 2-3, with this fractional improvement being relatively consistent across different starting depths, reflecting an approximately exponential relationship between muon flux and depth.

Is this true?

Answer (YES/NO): NO